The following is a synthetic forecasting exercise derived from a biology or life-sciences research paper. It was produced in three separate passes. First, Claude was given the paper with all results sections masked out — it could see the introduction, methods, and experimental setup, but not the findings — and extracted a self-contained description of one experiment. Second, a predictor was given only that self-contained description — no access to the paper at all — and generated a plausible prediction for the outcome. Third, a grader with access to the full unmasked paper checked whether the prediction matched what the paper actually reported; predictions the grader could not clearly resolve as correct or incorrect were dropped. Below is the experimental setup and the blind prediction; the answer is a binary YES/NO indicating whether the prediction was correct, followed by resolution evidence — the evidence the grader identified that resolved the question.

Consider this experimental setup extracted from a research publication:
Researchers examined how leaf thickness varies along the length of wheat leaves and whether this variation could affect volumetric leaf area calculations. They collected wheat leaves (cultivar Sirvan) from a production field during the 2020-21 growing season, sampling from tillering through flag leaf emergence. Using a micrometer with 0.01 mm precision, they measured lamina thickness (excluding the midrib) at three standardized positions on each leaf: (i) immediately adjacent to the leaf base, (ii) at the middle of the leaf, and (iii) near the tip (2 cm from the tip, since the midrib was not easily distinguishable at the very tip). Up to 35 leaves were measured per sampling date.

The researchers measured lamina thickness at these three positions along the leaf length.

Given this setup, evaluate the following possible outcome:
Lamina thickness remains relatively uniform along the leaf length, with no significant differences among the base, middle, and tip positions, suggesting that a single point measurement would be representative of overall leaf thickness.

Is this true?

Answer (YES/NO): NO